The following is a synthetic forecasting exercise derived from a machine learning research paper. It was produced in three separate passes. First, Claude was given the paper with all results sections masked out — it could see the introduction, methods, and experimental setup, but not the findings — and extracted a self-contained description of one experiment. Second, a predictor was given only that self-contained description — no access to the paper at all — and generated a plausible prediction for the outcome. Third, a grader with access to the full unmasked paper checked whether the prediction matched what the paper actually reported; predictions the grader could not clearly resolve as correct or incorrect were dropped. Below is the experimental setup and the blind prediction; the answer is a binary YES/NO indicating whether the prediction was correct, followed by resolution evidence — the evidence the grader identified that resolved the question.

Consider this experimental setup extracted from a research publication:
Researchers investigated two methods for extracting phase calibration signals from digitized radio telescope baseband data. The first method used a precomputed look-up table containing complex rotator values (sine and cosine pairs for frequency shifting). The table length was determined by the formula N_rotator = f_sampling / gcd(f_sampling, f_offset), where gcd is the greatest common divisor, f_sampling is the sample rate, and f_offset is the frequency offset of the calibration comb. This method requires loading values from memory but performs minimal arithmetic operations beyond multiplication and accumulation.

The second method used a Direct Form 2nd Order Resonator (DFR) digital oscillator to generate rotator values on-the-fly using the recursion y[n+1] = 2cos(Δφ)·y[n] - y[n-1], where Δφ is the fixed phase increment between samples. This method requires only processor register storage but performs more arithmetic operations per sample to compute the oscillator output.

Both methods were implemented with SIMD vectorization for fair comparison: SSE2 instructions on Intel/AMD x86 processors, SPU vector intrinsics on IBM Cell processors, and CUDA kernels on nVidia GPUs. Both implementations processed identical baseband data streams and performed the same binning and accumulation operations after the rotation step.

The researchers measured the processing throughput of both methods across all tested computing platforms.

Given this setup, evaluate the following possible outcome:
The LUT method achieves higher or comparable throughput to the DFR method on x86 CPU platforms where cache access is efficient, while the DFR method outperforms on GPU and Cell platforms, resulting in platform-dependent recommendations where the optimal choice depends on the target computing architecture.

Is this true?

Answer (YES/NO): NO